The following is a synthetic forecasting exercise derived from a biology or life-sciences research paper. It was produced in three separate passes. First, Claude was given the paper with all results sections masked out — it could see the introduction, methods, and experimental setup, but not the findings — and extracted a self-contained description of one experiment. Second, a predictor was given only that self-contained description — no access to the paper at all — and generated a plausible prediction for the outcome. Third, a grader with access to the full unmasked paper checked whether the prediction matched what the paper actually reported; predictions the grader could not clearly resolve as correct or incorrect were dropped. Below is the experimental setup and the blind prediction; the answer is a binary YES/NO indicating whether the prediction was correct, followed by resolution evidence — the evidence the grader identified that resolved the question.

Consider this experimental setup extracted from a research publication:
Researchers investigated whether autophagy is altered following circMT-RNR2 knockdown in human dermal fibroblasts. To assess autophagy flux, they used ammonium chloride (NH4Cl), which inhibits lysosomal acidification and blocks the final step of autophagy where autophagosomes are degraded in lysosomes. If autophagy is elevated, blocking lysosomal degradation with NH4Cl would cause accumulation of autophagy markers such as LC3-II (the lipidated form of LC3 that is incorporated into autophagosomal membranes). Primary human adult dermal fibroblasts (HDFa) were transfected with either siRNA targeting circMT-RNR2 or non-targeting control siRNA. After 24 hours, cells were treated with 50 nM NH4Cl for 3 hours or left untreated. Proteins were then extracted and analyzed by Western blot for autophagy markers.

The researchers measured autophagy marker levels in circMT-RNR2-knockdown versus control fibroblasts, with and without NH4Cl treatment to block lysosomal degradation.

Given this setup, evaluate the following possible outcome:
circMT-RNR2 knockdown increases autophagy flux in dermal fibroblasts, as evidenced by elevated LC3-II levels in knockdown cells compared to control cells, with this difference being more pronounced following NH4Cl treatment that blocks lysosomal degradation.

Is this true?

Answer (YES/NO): YES